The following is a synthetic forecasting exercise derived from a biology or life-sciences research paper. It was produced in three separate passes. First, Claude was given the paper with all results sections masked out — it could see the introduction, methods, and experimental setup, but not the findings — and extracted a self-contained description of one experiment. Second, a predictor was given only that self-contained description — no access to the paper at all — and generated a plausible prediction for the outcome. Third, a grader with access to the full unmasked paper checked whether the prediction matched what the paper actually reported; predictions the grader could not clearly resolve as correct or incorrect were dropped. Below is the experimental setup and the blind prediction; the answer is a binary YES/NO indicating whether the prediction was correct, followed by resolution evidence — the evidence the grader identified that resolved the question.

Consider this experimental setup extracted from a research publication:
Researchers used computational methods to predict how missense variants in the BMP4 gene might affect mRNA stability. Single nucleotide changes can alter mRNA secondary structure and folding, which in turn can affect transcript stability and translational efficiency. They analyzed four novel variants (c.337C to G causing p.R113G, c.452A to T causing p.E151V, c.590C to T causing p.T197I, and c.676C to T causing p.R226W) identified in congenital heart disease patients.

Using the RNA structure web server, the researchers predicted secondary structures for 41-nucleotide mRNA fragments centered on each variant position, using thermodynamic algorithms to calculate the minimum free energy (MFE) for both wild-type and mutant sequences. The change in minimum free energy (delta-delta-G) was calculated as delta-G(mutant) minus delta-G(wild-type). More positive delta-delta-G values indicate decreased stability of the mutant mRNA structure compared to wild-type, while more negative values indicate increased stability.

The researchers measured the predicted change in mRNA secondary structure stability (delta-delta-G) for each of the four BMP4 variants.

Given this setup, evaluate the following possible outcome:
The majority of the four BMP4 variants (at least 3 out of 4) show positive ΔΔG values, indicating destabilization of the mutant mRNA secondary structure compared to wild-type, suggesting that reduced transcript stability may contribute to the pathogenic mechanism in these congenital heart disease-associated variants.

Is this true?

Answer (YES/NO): NO